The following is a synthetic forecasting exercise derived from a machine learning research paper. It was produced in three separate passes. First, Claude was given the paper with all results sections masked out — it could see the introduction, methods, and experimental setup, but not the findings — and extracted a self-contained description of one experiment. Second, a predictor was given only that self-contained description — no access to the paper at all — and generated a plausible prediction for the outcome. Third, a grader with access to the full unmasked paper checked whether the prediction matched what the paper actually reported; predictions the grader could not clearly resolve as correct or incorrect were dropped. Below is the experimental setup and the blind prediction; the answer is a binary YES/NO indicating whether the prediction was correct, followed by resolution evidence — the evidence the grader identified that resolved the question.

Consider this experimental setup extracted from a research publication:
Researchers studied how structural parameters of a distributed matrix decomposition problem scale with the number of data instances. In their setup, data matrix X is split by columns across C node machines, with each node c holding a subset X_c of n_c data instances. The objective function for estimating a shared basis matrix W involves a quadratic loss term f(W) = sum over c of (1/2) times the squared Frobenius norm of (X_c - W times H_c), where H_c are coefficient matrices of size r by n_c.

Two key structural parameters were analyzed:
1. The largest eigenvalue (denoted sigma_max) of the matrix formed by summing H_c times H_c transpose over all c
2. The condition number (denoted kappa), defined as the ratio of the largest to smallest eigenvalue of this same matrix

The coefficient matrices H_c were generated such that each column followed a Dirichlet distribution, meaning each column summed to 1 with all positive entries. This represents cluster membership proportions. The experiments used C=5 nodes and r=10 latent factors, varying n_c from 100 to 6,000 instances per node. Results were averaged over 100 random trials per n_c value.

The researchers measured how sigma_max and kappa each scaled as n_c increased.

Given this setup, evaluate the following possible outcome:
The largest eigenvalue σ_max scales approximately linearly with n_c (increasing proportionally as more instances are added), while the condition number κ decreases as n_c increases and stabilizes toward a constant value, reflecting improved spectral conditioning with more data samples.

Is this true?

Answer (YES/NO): NO